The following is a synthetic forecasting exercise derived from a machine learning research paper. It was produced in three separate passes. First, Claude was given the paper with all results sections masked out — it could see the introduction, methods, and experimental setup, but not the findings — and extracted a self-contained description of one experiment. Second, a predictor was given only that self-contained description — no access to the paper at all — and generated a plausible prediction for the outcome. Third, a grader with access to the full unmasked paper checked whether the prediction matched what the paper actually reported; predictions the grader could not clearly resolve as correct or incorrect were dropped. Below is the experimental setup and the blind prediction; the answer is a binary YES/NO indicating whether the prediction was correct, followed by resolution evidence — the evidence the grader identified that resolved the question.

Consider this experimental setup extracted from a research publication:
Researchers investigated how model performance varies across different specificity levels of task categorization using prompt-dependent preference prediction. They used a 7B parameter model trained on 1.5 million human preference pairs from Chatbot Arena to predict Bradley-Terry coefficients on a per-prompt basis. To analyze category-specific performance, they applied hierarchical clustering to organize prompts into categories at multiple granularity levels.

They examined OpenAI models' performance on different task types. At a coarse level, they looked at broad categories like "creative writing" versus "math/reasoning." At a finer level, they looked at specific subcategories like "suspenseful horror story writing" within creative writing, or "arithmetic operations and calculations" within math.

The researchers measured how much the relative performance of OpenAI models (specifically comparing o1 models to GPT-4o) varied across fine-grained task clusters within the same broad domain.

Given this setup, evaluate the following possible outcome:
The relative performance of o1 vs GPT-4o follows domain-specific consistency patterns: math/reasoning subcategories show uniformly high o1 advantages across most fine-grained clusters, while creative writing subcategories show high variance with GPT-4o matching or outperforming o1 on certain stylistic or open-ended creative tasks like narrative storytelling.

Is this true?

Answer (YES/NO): YES